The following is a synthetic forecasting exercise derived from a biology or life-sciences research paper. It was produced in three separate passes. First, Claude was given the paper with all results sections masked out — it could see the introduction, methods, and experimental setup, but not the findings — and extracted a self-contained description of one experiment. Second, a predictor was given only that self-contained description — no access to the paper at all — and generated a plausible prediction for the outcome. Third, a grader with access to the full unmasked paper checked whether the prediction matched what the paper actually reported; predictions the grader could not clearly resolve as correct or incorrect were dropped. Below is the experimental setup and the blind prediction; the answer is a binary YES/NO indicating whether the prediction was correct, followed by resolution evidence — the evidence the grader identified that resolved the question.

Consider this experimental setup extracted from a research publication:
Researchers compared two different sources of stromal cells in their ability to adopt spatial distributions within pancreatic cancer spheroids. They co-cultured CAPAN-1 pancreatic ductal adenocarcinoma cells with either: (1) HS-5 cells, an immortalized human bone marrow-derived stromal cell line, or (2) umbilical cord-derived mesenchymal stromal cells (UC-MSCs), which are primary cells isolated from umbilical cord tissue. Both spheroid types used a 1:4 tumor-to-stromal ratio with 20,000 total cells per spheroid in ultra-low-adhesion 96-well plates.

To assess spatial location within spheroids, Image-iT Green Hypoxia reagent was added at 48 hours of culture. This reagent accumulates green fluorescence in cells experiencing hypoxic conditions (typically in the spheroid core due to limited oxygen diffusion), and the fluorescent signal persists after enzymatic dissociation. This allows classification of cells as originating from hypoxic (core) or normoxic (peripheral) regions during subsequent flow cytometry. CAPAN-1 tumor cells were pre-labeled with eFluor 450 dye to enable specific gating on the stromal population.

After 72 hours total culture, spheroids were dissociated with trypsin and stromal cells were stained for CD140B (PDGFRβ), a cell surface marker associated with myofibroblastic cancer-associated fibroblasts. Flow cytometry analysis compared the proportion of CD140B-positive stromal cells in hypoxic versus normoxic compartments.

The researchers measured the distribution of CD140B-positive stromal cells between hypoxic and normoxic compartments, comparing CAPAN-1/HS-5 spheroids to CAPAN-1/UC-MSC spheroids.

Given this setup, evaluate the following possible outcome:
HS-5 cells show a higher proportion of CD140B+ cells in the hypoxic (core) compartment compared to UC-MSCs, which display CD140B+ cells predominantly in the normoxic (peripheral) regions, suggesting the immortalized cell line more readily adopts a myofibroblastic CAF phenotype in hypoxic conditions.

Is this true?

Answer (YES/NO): NO